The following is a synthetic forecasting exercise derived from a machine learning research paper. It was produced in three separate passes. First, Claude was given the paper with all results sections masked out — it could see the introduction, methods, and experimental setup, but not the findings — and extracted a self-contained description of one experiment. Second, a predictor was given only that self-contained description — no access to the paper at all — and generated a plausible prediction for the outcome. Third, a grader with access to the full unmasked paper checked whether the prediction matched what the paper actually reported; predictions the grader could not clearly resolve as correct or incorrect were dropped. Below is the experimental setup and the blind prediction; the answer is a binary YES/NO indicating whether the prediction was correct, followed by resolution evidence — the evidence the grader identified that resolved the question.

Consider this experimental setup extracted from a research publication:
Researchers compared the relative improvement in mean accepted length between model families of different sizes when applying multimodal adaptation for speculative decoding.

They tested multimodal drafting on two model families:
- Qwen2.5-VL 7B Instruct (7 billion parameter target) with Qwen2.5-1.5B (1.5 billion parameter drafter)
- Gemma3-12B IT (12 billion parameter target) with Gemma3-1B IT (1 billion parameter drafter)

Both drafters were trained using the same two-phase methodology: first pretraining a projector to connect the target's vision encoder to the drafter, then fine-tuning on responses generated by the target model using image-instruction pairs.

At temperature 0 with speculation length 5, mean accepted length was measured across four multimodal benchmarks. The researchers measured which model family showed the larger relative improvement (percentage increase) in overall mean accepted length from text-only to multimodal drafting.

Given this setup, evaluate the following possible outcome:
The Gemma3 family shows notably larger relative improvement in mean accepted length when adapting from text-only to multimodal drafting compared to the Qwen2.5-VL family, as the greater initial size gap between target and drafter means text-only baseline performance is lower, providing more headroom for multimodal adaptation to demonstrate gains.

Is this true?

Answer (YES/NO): NO